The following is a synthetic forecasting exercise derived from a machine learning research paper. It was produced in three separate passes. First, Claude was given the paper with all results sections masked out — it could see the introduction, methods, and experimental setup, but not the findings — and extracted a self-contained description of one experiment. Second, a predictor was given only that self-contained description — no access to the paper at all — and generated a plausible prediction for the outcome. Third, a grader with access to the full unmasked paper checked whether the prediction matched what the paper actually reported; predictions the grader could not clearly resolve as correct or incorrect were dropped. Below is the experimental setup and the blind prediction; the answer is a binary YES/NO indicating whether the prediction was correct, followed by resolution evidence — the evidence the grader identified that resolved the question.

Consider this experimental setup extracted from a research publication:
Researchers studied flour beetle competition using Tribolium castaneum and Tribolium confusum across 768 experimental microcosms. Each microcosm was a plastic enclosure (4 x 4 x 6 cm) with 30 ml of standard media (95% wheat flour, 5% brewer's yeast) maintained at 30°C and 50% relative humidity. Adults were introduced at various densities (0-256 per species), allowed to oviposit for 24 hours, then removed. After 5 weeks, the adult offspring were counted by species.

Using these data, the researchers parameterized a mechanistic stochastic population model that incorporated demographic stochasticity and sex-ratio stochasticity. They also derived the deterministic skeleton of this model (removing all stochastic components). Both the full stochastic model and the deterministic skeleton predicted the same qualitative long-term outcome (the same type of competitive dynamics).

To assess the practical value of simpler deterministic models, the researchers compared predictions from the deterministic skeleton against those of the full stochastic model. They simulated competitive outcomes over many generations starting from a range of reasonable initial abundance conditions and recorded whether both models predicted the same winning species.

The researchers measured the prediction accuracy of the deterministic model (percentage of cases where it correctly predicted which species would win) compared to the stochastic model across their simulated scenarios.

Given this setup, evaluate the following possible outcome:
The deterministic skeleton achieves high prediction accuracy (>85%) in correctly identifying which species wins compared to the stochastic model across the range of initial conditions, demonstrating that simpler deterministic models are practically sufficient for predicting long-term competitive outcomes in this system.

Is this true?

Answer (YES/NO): YES